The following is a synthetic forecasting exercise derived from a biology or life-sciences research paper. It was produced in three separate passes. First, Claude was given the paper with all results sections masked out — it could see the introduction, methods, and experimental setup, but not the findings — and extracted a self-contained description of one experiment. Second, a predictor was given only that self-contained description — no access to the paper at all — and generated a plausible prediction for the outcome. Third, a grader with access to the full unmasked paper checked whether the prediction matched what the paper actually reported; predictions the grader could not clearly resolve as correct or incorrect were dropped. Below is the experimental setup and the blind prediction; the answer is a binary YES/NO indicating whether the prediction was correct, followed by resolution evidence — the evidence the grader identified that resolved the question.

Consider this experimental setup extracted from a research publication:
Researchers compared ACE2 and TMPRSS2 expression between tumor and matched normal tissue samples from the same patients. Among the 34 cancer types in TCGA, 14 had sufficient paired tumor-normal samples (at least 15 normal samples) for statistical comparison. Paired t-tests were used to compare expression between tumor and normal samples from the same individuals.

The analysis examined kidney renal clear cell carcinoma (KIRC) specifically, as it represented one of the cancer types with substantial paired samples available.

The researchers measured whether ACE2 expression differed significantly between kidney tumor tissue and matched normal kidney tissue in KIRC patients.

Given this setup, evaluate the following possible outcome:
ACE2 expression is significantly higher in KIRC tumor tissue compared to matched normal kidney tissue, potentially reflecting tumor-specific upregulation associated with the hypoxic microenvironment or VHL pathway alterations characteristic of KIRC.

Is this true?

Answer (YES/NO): NO